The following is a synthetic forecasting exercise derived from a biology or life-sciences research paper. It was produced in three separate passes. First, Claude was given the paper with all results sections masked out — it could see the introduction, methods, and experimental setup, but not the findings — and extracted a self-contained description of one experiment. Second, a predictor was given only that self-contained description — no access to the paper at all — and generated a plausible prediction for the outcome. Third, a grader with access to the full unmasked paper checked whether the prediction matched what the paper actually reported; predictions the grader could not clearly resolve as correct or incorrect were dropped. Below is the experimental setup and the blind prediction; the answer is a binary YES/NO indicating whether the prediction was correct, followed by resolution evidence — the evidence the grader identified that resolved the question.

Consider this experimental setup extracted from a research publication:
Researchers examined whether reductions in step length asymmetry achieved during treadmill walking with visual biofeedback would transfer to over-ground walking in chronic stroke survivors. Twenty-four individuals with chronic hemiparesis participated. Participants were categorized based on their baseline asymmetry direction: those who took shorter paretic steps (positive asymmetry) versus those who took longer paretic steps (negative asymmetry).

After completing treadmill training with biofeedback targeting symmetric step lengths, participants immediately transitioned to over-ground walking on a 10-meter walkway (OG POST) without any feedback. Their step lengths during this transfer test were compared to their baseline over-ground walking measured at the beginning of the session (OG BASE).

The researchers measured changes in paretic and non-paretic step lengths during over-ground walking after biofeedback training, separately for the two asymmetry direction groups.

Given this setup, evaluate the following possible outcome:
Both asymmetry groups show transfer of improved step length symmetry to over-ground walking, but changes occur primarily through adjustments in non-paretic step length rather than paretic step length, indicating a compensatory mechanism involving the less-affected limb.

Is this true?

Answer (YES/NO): NO